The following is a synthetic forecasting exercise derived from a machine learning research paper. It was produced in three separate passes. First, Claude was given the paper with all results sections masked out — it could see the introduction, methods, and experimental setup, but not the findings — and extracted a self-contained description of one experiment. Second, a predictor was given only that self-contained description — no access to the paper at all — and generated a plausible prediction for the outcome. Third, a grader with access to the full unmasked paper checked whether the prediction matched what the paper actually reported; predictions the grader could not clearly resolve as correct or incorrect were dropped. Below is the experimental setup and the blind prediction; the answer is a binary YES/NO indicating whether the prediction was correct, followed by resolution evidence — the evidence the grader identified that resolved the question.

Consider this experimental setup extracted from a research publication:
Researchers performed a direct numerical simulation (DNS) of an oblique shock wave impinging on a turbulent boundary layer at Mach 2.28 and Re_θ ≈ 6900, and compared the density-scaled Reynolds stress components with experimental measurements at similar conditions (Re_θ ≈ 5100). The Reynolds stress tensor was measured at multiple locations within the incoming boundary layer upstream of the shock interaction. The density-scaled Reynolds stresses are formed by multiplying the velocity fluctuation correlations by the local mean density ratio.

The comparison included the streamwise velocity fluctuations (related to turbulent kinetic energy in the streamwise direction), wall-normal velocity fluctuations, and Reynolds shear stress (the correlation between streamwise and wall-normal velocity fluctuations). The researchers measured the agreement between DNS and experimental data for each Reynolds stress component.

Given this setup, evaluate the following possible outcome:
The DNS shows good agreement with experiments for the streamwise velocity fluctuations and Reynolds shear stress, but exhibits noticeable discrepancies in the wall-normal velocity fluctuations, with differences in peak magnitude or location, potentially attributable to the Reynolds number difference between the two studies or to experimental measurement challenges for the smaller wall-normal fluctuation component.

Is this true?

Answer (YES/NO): YES